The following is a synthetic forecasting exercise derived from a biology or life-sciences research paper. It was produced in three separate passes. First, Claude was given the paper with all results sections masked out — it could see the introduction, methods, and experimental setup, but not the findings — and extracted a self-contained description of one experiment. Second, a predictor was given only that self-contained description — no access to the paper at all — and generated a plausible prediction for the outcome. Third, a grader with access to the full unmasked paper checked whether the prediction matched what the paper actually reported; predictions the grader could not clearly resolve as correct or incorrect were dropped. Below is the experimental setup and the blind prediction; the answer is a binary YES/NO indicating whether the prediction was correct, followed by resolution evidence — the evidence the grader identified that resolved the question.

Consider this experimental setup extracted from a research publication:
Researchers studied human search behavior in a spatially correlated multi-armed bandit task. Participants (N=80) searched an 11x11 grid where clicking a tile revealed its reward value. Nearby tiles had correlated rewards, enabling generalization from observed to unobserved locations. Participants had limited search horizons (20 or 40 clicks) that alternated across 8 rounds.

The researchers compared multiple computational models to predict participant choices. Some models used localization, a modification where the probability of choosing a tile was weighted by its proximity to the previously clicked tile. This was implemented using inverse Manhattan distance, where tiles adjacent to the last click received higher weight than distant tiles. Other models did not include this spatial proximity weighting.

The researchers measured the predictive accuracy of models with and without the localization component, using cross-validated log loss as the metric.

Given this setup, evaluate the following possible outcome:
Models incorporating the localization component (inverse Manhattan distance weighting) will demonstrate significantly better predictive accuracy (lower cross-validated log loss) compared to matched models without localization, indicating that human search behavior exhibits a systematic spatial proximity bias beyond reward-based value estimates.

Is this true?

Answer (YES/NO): YES